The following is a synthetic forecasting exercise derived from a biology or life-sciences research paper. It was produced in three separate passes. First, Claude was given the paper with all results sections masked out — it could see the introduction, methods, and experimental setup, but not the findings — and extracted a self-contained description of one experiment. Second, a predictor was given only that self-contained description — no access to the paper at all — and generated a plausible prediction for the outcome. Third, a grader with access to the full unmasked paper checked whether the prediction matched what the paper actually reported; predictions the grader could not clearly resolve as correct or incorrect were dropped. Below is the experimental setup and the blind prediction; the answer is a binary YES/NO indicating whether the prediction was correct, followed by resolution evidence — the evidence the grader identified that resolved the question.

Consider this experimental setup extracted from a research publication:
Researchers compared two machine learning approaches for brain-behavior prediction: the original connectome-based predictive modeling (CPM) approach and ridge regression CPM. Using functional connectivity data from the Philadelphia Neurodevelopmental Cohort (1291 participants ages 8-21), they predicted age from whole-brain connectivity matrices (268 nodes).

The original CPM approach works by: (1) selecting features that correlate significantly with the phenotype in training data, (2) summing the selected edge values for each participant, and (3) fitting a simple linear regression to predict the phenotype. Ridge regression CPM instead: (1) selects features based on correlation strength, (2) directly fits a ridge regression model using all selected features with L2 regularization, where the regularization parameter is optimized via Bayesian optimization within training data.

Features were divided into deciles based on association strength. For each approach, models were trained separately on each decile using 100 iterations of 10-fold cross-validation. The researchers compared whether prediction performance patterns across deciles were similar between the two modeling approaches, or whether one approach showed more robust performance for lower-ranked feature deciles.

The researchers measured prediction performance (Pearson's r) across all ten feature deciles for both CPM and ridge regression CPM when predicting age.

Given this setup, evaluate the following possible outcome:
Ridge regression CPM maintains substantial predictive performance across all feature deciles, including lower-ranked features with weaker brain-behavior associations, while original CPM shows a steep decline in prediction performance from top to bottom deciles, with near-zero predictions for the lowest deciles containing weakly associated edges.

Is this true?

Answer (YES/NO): NO